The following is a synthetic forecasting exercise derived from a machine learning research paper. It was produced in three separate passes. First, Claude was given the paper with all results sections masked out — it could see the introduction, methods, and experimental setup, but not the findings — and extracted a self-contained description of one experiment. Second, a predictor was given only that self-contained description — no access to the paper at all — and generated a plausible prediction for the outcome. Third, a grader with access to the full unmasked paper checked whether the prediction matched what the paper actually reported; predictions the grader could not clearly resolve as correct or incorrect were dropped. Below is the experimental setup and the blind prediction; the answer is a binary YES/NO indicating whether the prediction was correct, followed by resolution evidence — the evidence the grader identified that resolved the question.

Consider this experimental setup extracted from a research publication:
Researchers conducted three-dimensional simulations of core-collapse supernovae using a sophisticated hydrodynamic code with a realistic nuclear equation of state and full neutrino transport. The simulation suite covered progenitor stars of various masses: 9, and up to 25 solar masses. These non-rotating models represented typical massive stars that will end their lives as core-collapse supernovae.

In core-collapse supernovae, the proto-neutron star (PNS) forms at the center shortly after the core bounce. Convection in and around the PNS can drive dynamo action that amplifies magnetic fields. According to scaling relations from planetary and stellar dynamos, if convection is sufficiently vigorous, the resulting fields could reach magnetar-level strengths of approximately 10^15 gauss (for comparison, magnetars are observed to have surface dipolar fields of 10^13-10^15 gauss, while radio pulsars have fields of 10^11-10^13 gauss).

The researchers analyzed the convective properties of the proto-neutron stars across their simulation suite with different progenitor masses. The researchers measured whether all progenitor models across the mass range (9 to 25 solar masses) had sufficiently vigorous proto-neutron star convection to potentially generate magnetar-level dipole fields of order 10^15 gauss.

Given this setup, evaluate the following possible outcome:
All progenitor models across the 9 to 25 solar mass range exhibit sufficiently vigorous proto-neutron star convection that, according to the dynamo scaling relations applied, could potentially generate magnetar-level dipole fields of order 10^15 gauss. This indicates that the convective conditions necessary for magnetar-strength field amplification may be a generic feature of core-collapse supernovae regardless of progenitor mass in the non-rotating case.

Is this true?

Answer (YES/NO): YES